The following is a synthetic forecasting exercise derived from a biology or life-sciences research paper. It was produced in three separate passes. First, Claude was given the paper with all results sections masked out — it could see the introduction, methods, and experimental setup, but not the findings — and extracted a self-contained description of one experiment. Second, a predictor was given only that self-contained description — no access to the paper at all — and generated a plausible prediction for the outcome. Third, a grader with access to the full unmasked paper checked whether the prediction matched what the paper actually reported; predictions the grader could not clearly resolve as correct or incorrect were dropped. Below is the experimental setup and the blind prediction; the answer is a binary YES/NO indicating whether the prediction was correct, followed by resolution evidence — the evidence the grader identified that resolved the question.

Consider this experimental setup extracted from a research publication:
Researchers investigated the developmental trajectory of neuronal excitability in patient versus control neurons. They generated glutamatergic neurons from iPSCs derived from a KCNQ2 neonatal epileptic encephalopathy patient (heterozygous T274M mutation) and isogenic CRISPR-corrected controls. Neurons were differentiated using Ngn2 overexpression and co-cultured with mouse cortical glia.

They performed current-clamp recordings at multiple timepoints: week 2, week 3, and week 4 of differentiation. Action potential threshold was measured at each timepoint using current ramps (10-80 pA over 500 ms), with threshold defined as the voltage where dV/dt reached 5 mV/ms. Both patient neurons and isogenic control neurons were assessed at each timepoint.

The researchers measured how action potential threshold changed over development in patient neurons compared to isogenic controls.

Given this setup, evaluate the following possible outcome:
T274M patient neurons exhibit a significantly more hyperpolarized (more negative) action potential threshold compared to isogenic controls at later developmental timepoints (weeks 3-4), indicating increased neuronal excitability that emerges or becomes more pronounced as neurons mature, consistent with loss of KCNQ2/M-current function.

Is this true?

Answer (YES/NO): NO